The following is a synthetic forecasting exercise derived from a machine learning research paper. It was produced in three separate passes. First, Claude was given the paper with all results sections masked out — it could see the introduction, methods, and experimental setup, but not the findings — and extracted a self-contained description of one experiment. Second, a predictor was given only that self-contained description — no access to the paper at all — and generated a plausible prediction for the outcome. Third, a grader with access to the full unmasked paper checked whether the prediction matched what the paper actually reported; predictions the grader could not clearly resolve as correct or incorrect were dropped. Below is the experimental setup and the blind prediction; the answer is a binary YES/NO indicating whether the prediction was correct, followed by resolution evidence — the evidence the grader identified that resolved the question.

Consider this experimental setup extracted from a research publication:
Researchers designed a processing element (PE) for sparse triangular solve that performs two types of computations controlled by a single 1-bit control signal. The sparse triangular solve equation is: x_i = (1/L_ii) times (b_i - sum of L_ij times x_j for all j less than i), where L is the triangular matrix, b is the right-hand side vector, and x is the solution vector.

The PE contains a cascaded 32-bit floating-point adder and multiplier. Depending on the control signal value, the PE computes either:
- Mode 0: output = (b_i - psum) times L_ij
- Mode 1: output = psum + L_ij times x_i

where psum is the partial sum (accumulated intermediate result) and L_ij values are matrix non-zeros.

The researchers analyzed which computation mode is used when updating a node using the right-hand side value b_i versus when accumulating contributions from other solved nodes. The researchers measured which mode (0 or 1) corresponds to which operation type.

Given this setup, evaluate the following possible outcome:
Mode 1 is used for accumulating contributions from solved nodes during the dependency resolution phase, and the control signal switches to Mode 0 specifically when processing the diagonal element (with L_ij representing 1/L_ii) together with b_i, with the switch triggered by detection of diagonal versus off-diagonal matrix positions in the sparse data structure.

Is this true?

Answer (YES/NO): NO